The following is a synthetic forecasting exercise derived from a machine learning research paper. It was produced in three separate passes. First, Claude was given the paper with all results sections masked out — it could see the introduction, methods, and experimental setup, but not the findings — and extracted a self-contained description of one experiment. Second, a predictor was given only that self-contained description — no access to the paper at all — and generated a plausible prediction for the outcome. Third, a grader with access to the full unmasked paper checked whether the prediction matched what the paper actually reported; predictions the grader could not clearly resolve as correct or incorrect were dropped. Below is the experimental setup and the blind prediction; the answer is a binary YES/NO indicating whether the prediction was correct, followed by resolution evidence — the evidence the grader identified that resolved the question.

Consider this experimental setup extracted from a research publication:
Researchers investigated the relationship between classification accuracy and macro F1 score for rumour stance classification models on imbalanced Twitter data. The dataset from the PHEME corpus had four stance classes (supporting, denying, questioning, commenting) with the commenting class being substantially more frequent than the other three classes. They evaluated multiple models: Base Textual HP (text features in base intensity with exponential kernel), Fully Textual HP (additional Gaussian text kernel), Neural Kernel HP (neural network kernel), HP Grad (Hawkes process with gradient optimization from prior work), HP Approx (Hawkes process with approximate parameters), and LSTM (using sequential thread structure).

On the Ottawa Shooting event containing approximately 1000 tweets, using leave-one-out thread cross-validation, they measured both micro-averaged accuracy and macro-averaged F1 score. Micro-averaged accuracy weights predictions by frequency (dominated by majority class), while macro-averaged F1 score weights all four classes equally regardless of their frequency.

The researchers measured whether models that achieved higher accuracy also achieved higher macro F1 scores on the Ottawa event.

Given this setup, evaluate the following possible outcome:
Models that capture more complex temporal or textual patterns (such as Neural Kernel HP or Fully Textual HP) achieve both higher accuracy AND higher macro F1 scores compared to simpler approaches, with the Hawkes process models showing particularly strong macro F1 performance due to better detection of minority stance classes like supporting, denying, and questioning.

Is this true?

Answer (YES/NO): NO